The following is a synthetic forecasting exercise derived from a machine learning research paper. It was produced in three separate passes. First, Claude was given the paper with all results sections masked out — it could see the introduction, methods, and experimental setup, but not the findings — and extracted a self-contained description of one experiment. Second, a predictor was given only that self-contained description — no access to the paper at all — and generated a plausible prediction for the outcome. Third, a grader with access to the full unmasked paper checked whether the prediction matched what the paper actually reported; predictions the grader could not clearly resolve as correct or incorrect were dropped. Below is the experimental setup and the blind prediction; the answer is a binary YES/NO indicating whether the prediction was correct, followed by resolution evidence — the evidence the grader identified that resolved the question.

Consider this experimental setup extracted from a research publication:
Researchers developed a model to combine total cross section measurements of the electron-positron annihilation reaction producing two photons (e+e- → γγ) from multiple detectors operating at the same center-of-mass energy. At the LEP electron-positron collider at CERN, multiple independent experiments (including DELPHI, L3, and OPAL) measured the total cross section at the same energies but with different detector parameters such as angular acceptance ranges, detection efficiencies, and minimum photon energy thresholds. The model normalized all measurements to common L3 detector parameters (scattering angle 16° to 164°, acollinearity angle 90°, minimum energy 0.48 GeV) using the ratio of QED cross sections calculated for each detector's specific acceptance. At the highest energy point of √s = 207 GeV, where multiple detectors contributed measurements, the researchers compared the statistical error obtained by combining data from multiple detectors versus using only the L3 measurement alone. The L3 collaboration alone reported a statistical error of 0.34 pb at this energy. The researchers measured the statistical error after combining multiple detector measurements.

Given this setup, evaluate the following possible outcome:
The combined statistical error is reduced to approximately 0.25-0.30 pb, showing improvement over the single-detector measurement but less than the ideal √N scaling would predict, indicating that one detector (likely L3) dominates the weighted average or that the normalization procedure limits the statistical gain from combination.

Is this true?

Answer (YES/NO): NO